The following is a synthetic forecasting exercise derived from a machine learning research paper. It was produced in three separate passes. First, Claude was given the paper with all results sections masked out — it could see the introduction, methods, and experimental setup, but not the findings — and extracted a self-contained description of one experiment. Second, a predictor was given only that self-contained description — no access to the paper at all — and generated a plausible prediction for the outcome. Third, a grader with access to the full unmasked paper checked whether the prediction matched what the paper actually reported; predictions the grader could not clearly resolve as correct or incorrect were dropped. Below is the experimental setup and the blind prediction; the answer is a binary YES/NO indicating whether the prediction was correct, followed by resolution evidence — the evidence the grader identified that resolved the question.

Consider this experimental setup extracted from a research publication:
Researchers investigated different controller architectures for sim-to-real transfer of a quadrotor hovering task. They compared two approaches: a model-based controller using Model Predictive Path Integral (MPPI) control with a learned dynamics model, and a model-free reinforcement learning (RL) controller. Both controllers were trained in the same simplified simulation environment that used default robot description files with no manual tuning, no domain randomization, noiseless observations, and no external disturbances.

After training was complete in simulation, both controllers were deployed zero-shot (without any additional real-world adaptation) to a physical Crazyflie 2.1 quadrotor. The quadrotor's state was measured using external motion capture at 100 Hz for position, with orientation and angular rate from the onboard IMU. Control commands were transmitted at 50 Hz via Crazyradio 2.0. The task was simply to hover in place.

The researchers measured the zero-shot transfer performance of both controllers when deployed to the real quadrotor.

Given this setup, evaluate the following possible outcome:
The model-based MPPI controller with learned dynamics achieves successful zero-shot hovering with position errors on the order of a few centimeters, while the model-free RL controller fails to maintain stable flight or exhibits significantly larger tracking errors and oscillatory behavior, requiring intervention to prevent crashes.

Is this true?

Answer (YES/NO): NO